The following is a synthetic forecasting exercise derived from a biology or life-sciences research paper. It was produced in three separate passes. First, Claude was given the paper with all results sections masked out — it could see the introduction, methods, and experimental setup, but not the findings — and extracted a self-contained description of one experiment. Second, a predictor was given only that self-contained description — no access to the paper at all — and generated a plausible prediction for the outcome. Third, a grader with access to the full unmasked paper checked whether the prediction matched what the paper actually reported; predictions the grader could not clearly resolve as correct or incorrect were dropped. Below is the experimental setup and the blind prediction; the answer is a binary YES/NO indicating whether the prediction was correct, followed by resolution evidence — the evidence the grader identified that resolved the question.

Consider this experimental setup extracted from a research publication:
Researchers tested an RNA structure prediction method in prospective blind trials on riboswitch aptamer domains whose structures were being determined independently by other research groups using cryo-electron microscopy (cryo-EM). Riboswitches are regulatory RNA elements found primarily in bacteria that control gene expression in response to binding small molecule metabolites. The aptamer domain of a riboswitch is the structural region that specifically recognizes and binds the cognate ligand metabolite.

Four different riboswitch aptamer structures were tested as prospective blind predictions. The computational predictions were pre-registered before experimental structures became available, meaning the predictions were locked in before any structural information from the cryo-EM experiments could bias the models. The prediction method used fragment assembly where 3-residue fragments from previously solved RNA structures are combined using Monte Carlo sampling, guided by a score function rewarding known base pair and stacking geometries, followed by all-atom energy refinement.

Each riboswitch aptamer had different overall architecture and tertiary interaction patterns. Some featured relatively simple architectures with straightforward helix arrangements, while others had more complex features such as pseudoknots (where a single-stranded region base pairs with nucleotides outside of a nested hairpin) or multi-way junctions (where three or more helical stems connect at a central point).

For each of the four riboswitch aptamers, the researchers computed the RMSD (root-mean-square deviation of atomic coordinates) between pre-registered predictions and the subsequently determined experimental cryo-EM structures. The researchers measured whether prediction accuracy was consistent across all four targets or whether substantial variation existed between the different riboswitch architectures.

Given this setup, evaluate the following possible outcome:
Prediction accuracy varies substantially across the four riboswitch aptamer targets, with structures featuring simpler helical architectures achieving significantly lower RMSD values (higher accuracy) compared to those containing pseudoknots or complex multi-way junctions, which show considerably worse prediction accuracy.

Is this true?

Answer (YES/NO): NO